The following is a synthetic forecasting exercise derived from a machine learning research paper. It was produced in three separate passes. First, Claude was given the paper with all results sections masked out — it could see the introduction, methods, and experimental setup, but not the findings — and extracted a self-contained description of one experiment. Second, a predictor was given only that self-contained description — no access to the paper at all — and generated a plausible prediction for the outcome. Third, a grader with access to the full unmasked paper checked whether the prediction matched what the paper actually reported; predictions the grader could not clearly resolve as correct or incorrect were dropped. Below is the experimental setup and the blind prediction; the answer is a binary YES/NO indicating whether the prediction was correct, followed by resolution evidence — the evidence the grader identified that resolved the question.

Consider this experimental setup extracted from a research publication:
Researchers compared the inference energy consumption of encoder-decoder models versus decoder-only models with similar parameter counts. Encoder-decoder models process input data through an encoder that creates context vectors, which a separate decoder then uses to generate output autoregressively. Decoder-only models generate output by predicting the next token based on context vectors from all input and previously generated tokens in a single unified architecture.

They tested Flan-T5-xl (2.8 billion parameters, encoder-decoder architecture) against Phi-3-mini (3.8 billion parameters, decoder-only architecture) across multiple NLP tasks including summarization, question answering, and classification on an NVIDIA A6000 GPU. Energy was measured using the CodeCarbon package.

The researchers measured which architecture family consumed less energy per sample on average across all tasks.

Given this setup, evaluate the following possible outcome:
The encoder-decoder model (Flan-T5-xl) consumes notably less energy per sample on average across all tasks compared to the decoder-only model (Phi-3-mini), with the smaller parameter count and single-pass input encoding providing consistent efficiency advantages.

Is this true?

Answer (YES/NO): NO